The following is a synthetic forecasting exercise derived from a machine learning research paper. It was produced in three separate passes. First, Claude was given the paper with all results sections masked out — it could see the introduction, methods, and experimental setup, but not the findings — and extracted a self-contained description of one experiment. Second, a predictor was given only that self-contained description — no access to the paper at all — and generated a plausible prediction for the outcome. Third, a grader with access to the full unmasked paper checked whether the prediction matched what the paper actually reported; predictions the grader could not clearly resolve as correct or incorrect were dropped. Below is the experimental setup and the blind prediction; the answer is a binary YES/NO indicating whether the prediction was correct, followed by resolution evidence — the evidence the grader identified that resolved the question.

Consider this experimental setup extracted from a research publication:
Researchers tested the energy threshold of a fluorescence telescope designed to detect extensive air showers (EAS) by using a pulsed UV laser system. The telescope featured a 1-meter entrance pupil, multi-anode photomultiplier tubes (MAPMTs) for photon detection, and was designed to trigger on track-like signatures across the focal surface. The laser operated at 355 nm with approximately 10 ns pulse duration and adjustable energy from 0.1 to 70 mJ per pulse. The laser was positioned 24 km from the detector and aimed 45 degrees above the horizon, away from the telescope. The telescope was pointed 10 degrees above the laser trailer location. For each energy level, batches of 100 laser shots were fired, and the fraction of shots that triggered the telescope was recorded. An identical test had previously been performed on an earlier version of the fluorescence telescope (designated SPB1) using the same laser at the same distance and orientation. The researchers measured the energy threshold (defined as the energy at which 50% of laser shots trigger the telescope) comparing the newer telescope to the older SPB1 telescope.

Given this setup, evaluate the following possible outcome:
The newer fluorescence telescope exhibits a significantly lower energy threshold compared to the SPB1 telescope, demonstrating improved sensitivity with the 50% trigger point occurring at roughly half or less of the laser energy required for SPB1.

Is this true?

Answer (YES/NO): YES